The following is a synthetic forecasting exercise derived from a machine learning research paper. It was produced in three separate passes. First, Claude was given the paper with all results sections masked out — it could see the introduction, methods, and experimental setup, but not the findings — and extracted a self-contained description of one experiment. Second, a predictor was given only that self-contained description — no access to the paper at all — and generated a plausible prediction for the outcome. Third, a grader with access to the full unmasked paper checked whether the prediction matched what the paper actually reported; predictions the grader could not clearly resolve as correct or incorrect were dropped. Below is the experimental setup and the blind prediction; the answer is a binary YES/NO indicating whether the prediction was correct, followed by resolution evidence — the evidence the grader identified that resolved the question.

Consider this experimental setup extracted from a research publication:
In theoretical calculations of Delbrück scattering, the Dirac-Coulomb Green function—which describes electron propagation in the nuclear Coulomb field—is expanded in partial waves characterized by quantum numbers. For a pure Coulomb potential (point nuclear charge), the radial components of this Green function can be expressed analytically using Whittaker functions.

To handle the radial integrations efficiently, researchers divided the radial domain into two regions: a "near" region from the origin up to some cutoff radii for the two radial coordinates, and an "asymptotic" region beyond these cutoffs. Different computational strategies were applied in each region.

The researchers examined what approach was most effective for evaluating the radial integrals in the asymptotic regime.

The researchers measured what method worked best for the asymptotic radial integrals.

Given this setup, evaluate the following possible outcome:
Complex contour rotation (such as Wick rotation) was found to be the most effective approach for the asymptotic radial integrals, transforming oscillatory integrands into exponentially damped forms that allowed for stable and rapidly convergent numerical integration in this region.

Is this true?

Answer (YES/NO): NO